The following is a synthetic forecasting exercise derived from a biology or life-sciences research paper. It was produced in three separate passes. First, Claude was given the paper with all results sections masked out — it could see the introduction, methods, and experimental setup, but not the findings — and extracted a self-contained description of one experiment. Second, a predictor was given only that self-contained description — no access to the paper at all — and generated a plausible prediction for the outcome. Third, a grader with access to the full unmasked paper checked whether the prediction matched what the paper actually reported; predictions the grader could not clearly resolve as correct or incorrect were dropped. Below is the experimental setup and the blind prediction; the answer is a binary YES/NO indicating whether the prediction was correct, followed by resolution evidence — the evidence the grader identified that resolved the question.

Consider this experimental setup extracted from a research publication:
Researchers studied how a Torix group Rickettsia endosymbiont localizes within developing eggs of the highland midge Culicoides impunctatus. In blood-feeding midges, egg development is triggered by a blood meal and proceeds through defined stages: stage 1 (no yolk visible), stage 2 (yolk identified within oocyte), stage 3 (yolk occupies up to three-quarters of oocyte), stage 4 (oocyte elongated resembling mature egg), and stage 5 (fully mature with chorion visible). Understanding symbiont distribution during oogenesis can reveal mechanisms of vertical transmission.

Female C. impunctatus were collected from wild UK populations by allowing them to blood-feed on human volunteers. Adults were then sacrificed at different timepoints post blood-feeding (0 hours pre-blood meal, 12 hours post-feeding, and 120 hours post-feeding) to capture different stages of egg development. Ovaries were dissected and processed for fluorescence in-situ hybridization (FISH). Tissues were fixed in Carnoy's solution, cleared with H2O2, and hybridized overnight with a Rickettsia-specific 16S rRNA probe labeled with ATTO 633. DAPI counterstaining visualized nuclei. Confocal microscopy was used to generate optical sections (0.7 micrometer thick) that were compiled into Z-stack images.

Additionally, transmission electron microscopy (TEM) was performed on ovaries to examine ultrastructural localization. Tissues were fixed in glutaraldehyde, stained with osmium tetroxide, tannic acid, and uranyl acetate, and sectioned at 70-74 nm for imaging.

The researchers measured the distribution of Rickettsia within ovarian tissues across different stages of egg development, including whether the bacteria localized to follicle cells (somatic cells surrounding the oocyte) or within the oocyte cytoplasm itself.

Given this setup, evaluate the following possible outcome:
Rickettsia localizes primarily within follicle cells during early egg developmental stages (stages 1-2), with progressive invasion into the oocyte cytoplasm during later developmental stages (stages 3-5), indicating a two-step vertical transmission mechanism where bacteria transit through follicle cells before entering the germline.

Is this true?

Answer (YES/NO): NO